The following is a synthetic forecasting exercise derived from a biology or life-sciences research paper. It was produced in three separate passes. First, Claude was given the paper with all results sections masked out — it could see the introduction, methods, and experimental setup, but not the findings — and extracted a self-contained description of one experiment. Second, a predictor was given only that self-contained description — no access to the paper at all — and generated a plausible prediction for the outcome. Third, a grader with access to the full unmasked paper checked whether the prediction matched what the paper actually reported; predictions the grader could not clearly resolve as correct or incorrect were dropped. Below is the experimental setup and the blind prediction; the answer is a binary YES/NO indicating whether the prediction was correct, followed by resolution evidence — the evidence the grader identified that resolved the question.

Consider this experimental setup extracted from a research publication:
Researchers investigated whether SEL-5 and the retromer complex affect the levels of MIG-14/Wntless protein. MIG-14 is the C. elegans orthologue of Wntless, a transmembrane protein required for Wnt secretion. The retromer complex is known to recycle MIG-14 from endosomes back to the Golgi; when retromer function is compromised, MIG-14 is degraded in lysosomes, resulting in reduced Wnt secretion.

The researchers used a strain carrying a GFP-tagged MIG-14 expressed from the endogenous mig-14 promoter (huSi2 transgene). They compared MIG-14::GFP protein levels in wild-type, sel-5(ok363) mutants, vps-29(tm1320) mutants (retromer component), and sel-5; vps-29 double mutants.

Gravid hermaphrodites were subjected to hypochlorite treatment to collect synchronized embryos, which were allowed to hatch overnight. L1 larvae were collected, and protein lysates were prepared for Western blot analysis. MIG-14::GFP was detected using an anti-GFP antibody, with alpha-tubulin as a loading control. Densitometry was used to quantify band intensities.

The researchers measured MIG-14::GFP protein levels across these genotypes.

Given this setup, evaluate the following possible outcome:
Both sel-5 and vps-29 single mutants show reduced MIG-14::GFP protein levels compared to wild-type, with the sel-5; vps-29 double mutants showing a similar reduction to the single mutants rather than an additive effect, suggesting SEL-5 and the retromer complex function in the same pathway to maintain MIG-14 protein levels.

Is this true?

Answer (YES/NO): NO